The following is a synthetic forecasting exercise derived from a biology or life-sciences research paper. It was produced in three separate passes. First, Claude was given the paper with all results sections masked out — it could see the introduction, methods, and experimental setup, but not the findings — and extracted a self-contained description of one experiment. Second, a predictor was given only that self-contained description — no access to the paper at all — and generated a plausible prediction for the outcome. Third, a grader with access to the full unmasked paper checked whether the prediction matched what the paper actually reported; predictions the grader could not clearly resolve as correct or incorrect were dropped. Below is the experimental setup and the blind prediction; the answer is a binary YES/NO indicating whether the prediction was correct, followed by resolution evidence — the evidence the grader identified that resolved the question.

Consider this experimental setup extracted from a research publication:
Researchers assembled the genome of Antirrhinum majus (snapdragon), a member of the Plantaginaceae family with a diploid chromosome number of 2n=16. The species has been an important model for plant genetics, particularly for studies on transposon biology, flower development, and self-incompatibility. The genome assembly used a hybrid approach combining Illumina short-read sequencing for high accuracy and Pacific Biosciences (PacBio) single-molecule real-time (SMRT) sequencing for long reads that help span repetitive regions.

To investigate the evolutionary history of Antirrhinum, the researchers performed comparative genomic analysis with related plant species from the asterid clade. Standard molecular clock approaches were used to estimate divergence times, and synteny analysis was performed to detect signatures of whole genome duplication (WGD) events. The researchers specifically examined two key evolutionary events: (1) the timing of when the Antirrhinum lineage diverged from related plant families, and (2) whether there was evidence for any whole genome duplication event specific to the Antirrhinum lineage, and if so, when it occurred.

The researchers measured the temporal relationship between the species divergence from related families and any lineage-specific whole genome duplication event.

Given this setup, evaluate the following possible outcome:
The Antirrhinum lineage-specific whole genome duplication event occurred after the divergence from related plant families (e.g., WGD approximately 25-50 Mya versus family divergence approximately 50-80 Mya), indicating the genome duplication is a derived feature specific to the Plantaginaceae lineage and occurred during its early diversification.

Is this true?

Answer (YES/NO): YES